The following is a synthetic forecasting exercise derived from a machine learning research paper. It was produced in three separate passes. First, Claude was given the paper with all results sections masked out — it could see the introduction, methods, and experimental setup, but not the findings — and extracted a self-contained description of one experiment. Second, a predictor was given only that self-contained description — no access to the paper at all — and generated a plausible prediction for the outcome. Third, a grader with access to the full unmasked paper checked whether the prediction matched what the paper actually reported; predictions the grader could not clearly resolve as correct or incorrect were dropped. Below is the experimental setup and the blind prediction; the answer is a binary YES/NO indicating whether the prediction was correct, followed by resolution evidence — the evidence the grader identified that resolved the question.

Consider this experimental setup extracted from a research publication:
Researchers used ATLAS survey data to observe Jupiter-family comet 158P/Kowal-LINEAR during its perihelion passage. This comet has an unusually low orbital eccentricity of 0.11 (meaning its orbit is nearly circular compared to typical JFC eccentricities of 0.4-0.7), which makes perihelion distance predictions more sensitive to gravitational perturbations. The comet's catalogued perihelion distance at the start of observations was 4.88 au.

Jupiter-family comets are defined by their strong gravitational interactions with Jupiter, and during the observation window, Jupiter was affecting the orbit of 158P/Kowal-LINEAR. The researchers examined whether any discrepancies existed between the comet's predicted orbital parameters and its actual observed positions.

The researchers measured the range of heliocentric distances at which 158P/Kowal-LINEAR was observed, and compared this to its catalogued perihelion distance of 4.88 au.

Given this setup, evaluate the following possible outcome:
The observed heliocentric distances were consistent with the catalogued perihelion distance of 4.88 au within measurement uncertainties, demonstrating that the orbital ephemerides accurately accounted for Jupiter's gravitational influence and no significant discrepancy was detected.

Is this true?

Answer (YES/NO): NO